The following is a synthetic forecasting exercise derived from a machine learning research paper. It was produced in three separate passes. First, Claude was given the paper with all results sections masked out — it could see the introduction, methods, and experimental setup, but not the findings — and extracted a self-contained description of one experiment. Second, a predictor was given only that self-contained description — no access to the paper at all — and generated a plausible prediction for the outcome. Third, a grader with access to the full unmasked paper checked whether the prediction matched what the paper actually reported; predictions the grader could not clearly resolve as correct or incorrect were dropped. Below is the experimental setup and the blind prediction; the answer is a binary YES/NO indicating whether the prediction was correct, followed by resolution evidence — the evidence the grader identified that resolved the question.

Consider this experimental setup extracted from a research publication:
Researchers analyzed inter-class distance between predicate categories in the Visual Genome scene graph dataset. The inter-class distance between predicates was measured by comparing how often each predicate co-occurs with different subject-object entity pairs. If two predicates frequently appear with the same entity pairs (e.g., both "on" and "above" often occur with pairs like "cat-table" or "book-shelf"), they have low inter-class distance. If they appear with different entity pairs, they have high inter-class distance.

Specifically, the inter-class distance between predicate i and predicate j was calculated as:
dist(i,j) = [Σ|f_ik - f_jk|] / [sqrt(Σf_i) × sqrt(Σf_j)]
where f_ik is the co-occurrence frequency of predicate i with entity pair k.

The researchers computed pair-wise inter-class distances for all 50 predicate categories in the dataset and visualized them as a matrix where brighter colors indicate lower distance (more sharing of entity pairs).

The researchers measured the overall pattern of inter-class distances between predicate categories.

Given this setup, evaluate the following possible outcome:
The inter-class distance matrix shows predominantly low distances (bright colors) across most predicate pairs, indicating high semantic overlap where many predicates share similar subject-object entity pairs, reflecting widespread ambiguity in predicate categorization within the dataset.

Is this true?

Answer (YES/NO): YES